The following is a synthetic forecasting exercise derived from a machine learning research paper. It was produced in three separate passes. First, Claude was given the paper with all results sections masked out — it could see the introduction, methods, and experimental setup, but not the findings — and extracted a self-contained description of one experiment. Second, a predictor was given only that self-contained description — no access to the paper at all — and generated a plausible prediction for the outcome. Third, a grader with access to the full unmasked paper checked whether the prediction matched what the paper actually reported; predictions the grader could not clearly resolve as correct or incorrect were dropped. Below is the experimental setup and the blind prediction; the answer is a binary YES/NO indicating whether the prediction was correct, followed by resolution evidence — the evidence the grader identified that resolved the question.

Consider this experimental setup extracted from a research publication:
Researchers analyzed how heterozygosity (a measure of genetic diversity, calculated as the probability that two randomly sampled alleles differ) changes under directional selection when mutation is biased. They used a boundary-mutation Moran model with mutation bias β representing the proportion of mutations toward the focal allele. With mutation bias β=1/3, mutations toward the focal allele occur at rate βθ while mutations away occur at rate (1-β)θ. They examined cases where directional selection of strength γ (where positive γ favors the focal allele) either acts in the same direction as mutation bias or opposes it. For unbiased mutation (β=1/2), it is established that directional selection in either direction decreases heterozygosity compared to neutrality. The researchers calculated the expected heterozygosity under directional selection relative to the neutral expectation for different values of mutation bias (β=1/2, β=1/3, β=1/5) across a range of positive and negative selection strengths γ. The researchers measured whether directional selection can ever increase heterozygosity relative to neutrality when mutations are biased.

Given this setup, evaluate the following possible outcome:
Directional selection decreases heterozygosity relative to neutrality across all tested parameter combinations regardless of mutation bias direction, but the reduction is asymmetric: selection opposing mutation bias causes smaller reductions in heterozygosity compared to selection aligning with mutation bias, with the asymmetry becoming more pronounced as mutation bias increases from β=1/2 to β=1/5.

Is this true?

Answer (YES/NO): NO